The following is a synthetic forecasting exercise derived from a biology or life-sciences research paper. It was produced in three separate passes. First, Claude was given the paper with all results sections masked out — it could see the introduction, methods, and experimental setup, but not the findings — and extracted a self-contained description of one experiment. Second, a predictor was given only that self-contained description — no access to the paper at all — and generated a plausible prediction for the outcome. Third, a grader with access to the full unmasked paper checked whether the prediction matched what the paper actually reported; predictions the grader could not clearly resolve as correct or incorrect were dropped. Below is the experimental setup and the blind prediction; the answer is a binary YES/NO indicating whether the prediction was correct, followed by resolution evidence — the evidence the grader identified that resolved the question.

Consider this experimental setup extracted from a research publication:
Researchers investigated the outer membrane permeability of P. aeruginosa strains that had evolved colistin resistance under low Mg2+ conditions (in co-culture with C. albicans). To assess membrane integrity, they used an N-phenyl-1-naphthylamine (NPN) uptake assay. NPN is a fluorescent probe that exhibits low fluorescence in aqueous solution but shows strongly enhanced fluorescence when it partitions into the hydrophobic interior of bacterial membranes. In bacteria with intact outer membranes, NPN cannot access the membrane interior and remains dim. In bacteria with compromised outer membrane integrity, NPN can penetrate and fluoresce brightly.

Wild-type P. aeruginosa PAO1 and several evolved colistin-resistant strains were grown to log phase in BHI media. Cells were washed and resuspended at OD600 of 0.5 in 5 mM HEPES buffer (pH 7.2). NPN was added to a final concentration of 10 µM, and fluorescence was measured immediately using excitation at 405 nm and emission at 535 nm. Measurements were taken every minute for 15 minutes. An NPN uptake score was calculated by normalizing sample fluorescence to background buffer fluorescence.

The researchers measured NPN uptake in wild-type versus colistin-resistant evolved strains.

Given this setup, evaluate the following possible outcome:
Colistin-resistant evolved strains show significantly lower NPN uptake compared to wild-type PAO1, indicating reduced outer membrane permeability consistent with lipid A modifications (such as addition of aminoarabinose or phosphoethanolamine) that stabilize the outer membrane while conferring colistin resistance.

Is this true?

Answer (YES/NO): NO